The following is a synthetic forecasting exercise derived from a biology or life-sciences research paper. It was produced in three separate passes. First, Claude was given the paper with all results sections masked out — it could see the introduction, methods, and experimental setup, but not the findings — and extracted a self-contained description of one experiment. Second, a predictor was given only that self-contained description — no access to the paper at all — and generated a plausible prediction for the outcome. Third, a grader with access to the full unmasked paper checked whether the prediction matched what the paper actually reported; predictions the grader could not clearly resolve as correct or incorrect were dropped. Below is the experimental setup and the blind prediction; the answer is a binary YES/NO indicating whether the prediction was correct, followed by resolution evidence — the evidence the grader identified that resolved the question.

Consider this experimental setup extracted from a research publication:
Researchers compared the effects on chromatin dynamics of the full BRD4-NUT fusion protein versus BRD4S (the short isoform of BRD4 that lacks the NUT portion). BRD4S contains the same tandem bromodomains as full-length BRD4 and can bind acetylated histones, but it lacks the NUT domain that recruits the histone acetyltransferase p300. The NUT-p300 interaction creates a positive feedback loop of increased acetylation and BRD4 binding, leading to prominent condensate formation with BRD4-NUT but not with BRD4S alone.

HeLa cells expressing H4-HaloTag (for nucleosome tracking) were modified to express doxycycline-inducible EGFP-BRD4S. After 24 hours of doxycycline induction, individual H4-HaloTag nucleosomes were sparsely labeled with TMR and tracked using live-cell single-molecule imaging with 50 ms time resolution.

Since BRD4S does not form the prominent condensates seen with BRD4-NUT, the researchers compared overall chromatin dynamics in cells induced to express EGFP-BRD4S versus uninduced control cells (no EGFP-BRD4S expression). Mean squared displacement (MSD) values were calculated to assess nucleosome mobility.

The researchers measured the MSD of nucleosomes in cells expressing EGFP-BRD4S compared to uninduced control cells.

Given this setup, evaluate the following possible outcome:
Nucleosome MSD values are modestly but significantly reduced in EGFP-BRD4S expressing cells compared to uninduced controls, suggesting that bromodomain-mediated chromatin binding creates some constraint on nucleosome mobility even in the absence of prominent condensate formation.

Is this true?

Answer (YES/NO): YES